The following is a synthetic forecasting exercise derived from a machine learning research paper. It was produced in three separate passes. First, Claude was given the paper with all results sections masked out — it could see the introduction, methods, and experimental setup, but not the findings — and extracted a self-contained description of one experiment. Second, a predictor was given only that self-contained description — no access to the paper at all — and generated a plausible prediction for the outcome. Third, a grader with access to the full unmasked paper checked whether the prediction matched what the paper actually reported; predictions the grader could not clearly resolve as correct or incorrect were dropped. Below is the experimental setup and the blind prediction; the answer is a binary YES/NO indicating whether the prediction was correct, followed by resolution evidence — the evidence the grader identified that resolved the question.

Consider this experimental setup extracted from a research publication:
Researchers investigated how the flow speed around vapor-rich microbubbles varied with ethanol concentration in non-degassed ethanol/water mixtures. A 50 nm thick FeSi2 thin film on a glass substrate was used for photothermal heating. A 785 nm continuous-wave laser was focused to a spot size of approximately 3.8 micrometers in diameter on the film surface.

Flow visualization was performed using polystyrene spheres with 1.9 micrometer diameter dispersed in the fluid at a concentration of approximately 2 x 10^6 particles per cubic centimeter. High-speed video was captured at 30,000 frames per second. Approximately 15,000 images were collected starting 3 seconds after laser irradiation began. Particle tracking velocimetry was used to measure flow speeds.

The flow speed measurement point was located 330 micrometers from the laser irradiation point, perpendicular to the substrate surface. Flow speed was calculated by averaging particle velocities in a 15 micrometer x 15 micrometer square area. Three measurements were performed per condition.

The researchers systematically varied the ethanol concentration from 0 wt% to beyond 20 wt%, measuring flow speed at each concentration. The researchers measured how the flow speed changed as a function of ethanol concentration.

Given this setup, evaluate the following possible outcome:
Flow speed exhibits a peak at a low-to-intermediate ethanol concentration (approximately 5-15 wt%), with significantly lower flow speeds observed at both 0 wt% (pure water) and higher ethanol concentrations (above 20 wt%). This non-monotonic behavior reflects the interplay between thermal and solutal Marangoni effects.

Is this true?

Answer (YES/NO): NO